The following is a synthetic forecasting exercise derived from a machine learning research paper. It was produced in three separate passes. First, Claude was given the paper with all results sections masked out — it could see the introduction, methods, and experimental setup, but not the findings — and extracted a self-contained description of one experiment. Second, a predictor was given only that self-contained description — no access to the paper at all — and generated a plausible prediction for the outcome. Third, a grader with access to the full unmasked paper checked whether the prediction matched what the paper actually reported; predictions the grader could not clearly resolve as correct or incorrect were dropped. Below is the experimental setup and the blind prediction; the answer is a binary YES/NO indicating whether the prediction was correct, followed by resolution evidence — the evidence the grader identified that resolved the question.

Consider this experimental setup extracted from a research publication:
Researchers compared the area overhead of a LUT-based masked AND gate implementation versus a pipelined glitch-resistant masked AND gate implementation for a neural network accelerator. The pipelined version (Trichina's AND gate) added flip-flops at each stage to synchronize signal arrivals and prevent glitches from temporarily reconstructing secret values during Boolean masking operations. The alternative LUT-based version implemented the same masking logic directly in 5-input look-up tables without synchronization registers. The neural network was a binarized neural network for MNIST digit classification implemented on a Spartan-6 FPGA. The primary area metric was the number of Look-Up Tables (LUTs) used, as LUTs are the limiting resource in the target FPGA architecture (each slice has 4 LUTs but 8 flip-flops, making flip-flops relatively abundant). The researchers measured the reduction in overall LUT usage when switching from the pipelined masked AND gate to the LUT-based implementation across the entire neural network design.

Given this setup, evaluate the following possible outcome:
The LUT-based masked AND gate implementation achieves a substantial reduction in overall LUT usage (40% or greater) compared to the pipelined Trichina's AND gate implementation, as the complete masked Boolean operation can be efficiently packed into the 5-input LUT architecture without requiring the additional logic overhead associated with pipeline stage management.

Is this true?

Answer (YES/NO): YES